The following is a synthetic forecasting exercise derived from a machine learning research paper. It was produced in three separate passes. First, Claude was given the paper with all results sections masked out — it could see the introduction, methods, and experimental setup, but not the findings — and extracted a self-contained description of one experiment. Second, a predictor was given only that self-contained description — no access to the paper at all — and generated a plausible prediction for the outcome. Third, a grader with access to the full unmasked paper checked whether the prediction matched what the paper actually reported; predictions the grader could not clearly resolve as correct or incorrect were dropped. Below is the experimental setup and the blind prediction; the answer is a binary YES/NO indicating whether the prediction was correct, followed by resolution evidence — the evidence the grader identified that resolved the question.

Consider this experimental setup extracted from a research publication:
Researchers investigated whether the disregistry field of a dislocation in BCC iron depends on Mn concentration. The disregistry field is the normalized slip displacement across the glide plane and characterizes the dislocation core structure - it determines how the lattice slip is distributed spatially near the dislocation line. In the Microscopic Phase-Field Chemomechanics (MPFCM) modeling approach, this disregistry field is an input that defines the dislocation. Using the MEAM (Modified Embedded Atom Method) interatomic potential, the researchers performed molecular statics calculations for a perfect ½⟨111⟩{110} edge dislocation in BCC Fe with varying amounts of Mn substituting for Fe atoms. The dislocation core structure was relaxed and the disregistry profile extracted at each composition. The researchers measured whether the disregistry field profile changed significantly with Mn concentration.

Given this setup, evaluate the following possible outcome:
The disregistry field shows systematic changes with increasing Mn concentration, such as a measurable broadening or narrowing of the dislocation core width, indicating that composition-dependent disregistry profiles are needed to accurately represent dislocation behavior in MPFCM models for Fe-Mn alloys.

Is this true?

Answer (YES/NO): NO